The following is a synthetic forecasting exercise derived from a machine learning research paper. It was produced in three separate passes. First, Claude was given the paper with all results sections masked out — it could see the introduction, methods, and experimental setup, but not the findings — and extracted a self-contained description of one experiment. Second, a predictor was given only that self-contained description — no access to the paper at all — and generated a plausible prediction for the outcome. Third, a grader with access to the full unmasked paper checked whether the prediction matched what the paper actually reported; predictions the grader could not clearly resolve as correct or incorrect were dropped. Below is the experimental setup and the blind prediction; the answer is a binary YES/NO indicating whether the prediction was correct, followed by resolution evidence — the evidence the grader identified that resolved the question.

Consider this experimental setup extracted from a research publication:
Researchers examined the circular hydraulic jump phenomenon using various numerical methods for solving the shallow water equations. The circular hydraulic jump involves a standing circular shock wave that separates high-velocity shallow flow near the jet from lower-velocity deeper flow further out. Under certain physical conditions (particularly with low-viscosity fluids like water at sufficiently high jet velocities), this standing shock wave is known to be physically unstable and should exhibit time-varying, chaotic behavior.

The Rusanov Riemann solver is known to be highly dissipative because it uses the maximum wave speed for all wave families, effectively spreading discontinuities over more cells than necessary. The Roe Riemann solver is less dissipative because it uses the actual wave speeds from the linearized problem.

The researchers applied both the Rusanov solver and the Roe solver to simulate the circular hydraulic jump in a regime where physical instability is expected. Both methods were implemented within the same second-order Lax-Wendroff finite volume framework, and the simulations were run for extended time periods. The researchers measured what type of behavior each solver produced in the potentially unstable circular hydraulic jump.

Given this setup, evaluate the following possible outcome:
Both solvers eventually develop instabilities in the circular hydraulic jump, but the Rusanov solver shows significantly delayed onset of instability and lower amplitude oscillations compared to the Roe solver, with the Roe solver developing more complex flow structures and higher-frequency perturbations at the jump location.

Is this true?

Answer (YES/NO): NO